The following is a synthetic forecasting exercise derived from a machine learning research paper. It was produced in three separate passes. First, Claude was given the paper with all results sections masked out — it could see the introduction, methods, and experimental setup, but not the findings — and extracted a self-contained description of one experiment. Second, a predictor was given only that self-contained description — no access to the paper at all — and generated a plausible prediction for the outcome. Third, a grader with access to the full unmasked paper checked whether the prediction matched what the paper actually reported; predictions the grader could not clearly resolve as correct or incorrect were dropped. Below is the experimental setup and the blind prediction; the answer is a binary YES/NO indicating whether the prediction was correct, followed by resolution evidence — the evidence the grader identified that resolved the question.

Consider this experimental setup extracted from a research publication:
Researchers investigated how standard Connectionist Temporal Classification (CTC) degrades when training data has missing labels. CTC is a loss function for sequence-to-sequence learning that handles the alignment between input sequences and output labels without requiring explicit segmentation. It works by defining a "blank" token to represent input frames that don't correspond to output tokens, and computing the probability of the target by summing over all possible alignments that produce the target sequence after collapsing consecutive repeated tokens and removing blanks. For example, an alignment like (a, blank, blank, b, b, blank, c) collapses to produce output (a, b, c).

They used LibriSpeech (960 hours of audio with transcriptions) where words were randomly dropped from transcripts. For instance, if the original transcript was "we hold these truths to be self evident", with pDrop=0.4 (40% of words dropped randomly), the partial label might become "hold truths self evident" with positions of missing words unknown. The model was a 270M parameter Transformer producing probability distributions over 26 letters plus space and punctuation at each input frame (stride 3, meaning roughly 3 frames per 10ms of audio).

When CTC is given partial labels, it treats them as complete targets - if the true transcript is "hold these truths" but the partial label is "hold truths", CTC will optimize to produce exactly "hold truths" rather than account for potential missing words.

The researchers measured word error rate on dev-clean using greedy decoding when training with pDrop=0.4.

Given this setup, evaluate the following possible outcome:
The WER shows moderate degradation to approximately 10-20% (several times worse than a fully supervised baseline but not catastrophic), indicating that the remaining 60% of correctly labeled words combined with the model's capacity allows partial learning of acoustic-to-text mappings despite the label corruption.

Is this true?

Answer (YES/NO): NO